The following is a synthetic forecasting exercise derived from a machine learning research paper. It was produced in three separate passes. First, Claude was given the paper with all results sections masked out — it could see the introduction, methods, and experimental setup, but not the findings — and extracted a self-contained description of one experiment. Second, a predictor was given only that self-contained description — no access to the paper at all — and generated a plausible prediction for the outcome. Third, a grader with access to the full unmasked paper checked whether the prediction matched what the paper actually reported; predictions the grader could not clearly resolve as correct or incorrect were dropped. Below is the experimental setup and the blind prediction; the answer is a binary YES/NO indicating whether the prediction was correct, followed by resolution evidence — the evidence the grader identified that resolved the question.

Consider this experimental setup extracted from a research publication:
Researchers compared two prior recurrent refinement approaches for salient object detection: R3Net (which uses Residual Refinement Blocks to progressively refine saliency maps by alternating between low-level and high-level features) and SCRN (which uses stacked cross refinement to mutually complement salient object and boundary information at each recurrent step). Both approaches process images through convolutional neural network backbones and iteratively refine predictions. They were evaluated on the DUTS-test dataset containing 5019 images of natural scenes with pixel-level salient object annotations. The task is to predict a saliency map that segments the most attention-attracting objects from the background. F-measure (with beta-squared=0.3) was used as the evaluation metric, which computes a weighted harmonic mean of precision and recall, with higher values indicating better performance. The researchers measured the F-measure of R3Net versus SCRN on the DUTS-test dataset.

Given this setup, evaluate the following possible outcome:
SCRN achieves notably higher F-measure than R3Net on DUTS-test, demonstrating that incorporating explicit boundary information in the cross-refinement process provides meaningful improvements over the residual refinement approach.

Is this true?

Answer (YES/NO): YES